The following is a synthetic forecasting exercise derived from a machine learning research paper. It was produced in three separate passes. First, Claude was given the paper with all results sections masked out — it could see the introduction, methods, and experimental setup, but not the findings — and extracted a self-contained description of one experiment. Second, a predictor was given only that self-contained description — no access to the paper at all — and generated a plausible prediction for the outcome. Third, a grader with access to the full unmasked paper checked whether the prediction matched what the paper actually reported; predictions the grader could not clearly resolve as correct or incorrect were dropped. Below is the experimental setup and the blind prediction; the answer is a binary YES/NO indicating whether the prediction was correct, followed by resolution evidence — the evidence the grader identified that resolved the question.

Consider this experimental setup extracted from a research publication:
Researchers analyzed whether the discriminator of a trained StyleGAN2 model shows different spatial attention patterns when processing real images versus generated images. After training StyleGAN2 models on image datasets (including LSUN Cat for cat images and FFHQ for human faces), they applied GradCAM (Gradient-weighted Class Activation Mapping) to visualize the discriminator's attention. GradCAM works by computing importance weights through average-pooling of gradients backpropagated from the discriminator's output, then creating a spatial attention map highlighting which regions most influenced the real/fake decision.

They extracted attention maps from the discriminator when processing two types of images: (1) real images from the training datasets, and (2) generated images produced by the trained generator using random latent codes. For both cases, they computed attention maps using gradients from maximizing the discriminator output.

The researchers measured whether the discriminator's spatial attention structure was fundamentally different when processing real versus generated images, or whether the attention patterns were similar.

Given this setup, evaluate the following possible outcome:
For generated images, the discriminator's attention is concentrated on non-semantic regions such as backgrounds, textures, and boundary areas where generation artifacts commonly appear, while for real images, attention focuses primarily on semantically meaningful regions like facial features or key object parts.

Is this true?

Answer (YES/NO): NO